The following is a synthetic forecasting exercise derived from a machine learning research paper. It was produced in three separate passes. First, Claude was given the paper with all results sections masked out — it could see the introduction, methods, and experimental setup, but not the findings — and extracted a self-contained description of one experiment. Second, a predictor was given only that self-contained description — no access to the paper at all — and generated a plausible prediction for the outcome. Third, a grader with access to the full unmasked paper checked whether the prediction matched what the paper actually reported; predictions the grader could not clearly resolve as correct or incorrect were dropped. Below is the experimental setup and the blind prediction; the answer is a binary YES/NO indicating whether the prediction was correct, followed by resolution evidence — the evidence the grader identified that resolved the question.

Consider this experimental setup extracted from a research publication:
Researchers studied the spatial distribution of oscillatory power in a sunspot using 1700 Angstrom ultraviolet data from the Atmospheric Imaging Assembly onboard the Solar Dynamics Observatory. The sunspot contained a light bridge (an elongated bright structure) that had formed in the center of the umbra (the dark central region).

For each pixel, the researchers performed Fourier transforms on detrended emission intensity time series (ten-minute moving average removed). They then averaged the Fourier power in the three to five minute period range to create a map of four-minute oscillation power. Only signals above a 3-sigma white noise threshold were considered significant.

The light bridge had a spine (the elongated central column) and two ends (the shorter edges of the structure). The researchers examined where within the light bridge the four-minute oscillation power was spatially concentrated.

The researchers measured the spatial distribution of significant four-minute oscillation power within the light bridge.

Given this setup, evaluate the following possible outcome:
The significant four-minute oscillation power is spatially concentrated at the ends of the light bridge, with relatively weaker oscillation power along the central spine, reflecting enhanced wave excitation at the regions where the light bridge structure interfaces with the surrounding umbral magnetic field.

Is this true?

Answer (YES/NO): YES